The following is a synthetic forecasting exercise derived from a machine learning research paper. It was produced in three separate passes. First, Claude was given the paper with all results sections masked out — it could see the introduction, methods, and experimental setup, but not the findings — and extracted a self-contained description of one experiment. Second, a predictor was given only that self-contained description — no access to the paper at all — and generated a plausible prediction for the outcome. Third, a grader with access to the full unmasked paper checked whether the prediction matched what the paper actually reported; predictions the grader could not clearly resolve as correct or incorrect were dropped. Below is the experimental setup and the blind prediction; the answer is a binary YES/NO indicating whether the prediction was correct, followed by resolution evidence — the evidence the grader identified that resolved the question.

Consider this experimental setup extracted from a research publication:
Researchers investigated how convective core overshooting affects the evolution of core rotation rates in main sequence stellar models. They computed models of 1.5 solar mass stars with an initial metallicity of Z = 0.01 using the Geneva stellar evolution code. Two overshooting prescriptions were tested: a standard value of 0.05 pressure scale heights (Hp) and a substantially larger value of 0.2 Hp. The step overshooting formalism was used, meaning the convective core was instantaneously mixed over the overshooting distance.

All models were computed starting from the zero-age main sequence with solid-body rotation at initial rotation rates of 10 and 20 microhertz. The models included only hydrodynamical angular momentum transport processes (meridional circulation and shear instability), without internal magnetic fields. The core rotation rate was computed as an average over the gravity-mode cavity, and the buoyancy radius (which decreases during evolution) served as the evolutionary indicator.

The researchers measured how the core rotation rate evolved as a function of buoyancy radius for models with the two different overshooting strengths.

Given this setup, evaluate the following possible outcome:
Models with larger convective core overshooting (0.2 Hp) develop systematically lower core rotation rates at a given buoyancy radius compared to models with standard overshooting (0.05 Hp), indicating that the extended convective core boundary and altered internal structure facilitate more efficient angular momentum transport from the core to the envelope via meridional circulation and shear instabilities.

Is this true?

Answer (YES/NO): NO